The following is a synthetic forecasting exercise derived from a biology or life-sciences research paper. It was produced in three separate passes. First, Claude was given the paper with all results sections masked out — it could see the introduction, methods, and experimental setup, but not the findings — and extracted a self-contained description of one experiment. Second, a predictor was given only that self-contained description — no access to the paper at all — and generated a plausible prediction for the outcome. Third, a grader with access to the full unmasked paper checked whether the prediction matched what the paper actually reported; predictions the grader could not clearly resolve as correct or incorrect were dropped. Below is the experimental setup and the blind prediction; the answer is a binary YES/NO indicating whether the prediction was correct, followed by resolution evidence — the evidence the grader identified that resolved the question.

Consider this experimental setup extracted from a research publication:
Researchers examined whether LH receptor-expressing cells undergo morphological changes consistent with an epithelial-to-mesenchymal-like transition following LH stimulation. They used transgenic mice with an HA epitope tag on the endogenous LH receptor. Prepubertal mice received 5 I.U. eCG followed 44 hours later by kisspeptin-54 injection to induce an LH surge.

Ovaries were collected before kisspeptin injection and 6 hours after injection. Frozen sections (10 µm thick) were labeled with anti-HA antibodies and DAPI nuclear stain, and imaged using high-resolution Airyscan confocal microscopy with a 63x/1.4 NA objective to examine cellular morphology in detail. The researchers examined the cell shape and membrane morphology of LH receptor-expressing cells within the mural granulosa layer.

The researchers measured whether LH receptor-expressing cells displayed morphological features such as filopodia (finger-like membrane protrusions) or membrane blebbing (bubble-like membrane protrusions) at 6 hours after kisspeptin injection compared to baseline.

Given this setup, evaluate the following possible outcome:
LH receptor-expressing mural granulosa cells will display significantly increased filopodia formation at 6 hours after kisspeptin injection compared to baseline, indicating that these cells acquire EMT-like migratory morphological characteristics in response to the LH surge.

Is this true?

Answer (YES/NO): YES